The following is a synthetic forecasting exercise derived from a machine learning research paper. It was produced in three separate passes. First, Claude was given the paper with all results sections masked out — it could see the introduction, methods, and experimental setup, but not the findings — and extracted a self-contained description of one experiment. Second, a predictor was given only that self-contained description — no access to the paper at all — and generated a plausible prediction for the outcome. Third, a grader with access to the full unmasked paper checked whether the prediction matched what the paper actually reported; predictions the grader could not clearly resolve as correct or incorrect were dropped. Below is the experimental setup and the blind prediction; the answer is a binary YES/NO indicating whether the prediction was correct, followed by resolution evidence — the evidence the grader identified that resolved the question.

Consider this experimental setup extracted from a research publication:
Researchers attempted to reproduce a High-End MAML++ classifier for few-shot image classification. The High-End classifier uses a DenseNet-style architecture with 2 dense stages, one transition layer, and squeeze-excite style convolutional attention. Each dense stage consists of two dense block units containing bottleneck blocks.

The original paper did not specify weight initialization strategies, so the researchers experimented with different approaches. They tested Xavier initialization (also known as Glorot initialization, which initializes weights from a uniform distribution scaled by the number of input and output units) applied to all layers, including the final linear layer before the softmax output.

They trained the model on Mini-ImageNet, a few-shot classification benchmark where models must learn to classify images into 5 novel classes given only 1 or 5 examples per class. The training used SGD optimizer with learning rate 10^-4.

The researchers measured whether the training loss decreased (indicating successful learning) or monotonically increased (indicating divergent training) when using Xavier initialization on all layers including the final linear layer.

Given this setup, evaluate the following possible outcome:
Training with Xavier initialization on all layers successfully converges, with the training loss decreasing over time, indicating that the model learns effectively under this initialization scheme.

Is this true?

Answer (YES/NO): NO